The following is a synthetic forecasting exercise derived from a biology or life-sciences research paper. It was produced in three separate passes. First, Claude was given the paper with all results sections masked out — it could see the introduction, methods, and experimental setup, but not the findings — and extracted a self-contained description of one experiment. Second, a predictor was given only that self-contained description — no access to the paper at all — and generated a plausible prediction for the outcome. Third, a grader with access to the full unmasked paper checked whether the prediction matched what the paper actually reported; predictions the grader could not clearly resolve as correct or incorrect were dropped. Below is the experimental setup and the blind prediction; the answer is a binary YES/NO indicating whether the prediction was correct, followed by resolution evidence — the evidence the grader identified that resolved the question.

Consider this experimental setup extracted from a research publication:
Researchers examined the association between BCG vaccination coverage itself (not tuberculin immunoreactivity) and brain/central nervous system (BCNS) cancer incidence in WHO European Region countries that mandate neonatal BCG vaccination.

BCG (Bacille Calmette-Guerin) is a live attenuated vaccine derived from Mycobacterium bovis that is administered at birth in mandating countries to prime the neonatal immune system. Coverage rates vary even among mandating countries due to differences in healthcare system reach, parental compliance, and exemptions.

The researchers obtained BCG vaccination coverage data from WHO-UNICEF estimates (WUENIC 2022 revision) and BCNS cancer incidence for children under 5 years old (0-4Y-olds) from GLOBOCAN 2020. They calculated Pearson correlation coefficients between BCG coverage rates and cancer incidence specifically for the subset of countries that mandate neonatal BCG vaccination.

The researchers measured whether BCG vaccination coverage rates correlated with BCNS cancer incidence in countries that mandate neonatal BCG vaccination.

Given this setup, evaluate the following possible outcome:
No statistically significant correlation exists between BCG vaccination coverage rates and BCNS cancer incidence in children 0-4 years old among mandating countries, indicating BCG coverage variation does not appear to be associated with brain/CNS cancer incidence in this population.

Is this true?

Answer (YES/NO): YES